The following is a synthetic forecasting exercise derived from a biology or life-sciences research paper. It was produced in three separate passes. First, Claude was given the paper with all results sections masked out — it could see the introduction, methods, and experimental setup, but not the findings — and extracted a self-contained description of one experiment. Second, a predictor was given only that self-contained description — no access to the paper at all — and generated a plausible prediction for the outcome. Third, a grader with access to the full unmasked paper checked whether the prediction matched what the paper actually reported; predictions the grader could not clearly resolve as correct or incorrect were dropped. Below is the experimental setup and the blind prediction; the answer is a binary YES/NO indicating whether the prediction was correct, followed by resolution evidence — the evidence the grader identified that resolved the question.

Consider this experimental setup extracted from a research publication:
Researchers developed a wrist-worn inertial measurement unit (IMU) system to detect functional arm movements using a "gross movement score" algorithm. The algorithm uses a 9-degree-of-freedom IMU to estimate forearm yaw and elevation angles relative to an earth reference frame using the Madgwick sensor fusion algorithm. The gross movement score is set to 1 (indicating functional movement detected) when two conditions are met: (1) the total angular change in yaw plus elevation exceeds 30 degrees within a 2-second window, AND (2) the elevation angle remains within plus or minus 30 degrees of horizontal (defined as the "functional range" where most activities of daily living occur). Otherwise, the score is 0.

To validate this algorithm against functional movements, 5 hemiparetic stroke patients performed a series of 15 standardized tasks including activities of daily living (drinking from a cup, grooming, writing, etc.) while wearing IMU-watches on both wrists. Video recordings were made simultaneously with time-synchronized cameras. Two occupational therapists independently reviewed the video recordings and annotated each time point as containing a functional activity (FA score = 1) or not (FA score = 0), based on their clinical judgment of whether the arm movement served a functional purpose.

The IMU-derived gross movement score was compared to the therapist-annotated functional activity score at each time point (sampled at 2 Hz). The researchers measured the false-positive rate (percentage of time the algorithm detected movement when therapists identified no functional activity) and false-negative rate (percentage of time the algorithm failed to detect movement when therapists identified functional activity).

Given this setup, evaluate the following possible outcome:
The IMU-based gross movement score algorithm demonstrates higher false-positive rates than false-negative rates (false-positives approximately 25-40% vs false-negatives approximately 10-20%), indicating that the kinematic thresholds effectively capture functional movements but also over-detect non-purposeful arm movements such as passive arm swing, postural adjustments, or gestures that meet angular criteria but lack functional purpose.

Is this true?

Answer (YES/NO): NO